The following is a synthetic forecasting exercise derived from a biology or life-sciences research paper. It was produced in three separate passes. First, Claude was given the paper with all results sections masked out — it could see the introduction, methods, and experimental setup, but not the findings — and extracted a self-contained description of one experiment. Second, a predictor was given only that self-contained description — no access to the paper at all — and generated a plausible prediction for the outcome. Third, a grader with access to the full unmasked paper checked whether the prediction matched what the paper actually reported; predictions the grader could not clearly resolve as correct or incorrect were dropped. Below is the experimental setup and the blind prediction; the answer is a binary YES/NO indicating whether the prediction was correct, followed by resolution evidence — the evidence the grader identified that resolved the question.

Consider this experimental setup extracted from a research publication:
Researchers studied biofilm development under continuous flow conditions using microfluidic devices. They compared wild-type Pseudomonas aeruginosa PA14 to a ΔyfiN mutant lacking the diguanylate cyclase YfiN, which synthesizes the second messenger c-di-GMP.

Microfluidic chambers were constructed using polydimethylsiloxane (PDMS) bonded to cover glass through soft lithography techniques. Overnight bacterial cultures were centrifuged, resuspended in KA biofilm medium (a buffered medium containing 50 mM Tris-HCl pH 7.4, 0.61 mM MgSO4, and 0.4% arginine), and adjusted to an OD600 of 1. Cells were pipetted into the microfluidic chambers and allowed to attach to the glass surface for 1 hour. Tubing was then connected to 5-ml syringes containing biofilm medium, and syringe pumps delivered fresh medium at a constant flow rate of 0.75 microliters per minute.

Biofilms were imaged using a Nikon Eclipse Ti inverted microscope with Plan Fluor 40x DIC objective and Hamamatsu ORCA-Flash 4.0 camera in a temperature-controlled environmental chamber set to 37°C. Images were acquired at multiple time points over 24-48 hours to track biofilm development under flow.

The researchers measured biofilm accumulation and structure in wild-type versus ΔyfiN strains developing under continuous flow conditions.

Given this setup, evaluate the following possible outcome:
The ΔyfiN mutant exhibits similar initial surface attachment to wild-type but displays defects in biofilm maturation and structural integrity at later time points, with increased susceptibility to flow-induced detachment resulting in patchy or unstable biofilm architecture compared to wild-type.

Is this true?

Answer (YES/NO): NO